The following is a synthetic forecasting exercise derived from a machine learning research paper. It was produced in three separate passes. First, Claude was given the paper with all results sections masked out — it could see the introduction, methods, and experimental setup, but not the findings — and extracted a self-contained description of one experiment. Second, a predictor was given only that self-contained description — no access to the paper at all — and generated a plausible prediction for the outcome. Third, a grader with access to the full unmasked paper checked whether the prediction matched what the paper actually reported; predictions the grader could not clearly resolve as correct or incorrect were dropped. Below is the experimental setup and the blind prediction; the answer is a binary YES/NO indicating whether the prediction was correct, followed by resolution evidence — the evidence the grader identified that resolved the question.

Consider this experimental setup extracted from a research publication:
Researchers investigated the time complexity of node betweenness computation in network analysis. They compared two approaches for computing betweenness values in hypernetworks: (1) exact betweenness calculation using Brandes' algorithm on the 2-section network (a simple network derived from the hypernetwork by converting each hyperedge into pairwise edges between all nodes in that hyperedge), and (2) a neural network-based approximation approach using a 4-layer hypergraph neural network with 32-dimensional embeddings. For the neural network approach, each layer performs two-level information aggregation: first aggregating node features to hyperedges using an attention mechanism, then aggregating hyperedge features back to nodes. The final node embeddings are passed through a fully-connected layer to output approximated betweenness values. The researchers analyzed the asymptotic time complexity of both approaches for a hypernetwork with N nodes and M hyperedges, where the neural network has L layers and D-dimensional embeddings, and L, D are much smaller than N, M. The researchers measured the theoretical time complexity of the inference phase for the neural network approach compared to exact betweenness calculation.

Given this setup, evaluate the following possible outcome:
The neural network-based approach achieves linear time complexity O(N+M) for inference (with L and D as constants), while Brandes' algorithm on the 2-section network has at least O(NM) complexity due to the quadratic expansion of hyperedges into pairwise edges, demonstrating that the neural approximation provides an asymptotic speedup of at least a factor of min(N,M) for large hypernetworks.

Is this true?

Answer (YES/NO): NO